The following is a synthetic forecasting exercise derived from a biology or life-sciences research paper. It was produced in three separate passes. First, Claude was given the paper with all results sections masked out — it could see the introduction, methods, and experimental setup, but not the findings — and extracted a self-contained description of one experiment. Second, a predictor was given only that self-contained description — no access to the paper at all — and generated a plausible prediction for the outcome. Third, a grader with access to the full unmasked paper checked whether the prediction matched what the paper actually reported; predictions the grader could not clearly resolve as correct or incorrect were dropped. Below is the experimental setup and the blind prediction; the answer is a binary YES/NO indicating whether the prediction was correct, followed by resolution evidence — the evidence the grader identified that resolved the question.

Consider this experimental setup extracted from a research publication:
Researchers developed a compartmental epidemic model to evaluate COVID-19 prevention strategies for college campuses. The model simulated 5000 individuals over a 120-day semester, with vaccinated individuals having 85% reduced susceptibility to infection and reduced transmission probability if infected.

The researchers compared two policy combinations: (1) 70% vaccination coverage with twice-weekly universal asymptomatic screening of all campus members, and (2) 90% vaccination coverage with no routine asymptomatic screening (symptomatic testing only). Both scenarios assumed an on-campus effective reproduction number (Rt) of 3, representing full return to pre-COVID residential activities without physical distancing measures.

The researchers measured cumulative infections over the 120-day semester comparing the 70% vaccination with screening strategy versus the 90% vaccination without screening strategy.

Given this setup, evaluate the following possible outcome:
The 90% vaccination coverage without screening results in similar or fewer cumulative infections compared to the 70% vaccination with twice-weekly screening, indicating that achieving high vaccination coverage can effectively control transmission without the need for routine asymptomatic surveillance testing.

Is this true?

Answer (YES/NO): YES